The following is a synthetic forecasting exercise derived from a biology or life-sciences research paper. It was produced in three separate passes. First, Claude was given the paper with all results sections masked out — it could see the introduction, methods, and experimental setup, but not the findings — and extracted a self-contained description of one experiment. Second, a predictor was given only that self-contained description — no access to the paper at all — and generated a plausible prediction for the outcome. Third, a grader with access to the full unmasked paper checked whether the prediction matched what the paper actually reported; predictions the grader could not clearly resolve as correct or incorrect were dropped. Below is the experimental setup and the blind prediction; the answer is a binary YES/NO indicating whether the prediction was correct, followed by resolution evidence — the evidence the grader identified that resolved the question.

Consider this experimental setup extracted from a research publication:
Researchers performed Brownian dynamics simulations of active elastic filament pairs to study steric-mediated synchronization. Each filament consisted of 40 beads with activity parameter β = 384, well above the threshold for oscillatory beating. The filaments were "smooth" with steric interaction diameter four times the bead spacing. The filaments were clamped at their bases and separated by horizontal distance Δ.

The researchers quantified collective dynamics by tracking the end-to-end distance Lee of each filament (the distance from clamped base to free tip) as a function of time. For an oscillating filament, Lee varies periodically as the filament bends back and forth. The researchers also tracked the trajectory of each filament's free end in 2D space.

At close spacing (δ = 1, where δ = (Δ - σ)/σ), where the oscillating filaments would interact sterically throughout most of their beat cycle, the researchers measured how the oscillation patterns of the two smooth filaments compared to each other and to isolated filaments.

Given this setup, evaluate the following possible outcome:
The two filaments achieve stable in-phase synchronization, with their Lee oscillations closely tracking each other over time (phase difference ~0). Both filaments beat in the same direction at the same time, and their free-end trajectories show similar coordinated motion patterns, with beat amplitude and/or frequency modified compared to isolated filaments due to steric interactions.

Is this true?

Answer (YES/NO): NO